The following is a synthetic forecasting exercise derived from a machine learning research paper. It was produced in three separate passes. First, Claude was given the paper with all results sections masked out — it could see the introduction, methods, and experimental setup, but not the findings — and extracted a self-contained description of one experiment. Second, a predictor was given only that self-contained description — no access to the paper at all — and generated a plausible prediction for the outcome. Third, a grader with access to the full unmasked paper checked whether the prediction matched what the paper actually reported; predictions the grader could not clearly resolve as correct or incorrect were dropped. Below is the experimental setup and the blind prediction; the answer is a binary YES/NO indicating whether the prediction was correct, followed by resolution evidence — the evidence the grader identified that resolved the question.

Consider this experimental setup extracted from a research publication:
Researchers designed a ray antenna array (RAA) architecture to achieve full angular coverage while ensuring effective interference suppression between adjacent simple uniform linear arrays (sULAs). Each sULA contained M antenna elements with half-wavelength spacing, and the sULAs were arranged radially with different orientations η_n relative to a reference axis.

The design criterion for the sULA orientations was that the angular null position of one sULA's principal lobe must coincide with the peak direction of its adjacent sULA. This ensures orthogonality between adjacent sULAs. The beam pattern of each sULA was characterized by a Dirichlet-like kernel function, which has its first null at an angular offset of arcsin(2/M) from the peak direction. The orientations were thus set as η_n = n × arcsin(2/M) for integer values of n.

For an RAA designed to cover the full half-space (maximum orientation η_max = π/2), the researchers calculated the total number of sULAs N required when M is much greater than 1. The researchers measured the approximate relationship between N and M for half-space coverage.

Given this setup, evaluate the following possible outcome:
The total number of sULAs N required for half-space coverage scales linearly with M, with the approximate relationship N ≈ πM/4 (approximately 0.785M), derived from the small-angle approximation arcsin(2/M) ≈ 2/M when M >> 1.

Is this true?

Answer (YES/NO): NO